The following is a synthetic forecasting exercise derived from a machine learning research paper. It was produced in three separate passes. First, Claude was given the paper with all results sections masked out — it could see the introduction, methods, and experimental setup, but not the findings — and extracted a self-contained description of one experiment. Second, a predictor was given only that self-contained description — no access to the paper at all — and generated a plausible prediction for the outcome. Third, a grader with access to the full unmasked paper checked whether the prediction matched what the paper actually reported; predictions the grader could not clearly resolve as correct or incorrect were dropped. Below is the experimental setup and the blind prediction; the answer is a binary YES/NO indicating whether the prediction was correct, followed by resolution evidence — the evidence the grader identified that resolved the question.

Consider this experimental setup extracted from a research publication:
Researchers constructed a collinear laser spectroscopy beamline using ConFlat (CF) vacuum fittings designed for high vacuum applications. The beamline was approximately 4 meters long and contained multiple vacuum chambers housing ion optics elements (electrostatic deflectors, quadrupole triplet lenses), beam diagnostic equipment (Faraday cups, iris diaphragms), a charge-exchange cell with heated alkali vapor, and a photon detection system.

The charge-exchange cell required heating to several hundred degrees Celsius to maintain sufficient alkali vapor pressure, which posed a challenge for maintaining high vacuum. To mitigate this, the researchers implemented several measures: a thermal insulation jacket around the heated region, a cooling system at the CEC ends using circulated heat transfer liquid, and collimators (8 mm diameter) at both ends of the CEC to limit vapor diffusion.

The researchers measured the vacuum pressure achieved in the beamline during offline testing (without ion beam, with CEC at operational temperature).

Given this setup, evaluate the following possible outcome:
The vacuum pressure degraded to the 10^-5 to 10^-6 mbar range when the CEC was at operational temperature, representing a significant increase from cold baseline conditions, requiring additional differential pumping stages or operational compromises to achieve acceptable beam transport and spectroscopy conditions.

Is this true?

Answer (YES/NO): NO